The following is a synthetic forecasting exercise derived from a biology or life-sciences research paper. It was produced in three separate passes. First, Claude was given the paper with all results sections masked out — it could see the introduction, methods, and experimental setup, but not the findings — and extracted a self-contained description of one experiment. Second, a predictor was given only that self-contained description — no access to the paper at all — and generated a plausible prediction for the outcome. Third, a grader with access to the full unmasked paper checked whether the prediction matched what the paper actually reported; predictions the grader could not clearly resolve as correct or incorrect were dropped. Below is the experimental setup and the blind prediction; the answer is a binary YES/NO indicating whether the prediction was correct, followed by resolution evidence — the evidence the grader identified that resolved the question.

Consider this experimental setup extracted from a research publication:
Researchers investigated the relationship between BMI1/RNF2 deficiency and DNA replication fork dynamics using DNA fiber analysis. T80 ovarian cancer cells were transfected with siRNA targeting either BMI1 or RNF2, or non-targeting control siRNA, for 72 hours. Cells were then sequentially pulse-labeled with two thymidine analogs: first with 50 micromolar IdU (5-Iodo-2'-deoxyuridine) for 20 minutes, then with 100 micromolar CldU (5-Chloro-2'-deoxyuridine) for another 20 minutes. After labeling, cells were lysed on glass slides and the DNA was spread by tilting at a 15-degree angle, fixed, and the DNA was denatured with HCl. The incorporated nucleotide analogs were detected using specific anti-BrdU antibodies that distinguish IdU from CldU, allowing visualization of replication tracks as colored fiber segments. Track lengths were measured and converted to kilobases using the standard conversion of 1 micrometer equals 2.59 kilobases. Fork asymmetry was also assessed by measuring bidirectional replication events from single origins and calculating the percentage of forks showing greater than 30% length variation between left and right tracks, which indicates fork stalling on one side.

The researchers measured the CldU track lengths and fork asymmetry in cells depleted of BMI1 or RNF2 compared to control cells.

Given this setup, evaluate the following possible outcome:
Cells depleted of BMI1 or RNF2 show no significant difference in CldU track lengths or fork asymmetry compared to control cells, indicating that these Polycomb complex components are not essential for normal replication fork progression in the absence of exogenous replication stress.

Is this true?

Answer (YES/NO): NO